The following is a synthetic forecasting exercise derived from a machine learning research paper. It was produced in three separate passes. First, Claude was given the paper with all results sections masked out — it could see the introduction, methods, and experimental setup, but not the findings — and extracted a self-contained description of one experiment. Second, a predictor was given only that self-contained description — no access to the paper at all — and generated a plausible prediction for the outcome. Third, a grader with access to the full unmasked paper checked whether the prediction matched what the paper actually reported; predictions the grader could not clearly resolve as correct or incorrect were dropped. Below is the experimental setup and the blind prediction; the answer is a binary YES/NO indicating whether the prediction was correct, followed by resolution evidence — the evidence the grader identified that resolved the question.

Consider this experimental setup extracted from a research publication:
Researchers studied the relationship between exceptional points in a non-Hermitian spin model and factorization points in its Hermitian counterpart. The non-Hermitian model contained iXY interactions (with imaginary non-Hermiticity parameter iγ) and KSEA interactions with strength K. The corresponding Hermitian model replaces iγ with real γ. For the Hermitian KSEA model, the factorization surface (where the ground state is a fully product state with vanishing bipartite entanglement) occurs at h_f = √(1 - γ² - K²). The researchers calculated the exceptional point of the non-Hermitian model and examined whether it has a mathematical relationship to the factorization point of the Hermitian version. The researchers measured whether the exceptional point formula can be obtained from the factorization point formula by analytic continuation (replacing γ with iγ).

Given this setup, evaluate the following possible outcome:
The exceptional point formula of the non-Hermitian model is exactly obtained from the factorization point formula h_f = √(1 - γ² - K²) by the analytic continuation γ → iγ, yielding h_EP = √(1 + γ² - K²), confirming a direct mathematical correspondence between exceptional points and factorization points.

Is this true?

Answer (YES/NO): YES